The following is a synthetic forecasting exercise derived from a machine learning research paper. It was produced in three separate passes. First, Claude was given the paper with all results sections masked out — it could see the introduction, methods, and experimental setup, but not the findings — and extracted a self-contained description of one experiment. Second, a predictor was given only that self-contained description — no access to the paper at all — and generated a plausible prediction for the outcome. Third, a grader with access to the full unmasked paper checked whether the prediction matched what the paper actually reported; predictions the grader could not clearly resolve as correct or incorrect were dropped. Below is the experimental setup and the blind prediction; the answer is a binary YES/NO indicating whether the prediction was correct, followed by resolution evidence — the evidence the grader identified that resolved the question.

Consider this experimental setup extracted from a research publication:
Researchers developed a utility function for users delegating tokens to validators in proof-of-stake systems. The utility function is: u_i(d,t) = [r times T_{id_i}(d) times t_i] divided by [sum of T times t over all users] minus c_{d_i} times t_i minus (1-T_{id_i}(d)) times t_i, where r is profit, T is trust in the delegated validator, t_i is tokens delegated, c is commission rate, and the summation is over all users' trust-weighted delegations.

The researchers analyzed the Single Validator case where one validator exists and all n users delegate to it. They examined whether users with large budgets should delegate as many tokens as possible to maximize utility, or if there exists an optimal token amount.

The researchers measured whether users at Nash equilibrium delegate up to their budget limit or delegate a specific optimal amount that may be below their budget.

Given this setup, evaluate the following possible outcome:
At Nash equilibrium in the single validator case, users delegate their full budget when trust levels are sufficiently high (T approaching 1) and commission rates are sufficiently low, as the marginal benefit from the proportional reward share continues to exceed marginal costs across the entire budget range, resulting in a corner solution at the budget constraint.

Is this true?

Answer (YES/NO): NO